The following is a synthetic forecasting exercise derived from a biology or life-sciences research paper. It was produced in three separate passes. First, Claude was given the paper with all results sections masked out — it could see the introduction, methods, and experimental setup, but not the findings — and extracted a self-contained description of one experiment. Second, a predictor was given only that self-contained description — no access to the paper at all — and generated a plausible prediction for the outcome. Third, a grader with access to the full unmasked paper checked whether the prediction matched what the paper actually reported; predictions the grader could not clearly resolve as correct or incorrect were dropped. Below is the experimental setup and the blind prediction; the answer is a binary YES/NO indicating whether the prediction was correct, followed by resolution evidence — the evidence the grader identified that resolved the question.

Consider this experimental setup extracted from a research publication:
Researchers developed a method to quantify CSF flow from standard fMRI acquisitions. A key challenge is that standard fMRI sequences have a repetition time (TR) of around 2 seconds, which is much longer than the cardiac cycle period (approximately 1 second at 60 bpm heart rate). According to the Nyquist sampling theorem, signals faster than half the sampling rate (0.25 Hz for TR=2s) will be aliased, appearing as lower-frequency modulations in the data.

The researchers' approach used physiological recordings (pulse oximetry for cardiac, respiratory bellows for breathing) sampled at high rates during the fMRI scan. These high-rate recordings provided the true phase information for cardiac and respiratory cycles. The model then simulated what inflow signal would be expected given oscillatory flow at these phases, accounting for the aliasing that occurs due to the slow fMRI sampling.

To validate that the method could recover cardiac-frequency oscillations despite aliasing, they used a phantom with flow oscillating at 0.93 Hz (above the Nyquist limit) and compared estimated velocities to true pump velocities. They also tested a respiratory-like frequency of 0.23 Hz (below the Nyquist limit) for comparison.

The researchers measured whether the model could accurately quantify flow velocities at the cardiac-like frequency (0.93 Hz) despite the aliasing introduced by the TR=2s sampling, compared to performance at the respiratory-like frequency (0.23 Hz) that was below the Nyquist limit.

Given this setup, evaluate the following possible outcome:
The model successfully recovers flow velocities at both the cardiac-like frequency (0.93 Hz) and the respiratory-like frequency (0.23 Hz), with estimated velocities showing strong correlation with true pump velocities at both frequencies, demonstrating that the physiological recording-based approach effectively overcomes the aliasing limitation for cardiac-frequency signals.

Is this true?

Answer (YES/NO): YES